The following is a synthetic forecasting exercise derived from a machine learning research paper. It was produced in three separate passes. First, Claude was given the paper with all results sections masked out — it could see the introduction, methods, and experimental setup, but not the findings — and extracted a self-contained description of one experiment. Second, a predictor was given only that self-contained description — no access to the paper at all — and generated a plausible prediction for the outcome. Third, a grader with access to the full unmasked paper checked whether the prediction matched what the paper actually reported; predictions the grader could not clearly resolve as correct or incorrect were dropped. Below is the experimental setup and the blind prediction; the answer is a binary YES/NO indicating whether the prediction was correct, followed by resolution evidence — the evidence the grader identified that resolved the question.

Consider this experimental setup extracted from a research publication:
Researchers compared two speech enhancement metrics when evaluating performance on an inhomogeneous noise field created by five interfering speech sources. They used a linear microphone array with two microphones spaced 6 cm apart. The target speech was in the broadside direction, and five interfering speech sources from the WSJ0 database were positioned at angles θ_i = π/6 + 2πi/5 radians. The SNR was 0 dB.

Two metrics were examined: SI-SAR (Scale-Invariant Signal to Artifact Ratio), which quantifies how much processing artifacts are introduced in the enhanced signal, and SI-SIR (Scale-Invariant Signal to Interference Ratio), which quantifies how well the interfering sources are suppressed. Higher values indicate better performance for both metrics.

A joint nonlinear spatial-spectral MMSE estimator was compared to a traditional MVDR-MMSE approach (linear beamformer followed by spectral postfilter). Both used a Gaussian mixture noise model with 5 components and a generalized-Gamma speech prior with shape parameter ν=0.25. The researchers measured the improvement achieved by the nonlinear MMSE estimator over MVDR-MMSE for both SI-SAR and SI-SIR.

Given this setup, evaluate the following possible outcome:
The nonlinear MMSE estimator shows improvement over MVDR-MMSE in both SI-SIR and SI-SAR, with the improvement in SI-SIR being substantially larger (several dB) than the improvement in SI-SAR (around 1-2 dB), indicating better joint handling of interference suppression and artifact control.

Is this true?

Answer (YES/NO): NO